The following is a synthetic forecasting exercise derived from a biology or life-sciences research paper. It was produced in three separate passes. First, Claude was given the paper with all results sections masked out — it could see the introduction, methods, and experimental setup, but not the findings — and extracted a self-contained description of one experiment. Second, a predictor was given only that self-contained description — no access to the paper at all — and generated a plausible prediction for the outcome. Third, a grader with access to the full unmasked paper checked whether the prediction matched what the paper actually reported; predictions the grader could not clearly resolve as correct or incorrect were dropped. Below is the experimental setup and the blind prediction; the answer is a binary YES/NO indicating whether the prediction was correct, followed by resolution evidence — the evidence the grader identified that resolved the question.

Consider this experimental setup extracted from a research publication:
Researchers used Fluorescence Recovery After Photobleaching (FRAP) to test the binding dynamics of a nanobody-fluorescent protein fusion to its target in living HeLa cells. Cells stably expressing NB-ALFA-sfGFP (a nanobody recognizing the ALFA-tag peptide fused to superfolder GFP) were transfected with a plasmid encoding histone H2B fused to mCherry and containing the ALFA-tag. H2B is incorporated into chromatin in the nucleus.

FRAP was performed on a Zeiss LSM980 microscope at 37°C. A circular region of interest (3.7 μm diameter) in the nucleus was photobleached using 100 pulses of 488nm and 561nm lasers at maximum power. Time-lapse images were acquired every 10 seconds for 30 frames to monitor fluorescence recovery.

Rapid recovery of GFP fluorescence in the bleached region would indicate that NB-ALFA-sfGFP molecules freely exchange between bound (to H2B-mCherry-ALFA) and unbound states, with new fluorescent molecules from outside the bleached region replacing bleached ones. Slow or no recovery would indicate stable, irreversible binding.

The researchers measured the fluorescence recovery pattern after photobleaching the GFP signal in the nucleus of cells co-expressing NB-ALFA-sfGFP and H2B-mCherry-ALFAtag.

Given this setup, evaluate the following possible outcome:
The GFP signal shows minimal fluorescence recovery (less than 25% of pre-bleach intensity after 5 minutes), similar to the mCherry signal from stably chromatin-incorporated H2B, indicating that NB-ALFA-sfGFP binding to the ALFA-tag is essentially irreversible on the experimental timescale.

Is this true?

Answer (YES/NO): YES